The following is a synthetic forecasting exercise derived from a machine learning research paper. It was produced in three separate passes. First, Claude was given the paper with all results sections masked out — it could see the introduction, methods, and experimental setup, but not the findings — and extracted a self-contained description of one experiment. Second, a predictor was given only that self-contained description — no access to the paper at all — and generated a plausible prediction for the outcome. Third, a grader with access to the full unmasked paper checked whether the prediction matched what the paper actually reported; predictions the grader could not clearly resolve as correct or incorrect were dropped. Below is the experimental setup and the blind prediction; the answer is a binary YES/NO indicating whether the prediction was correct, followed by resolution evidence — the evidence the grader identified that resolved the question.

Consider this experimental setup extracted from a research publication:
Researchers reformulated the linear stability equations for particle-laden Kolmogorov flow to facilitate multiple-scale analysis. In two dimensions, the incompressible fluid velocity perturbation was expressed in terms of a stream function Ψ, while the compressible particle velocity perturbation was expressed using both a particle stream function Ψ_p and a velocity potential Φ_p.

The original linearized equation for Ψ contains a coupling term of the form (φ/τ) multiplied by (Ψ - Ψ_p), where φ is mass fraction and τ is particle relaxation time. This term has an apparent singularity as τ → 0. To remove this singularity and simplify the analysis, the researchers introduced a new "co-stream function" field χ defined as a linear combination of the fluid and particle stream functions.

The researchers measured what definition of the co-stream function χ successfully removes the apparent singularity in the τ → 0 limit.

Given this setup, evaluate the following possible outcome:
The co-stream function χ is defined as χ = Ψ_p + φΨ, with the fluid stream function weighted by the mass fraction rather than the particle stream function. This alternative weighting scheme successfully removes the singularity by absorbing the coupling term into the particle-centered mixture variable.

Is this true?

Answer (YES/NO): NO